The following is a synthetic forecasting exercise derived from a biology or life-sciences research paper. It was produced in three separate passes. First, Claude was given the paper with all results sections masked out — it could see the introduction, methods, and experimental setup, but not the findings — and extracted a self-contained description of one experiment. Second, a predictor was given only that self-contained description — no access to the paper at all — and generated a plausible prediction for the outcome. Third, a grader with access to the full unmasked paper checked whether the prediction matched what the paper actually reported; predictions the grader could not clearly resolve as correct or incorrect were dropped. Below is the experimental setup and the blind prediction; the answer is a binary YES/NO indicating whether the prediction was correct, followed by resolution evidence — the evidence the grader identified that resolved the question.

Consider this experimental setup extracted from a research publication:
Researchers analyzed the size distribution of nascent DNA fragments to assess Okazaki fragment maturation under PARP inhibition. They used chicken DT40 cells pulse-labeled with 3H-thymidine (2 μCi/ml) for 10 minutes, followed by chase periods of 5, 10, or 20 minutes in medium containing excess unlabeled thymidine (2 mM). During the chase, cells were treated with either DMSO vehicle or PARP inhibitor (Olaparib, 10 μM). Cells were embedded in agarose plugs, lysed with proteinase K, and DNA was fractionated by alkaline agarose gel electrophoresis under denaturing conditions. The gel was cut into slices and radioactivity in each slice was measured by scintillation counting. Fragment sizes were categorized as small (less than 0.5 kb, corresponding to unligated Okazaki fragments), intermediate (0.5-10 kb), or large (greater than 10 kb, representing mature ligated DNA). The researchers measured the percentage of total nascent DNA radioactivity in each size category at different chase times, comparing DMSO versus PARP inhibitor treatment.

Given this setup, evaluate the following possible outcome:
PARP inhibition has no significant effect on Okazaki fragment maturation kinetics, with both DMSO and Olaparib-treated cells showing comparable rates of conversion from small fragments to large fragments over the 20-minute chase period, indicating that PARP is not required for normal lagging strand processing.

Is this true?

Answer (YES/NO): YES